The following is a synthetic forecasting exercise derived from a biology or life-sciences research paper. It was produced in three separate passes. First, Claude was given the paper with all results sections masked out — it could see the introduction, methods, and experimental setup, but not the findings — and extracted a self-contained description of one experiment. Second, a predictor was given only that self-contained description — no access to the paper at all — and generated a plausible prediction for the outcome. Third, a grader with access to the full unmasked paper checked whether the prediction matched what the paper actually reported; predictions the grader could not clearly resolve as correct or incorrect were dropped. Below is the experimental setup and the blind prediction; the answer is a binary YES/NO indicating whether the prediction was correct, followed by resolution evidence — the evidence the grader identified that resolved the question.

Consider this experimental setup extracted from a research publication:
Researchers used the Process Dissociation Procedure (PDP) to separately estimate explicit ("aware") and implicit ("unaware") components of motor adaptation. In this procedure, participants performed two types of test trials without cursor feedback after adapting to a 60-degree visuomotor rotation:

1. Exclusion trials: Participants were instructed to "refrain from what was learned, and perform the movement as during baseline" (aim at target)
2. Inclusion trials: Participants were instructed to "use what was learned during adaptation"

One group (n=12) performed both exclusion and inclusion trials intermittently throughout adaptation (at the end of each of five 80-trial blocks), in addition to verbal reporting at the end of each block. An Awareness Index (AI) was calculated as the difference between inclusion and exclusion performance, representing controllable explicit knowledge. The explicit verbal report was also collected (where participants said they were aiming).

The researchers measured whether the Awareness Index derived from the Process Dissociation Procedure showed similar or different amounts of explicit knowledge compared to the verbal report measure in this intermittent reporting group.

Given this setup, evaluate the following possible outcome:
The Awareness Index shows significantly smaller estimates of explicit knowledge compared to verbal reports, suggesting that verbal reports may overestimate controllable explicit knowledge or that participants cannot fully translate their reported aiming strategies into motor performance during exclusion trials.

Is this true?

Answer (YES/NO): YES